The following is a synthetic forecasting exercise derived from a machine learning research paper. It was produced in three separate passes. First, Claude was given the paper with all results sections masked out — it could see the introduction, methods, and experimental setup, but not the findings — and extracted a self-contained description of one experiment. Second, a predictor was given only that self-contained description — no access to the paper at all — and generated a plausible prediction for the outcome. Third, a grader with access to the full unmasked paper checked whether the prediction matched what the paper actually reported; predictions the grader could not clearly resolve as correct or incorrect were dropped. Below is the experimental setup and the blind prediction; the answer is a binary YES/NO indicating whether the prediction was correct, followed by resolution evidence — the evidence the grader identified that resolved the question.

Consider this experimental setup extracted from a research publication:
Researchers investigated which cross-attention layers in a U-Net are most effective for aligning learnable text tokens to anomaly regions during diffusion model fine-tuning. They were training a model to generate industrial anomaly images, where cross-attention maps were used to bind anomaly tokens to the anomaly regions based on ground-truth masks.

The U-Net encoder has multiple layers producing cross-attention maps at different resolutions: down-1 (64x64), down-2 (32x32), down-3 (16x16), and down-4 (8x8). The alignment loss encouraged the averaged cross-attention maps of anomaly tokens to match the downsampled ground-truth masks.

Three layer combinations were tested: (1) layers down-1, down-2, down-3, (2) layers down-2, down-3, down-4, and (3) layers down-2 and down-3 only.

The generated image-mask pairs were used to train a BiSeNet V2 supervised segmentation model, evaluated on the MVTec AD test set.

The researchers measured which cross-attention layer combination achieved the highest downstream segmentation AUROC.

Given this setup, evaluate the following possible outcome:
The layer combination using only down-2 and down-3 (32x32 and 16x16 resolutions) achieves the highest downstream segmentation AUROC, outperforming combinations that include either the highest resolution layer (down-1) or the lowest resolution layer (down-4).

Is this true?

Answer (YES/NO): YES